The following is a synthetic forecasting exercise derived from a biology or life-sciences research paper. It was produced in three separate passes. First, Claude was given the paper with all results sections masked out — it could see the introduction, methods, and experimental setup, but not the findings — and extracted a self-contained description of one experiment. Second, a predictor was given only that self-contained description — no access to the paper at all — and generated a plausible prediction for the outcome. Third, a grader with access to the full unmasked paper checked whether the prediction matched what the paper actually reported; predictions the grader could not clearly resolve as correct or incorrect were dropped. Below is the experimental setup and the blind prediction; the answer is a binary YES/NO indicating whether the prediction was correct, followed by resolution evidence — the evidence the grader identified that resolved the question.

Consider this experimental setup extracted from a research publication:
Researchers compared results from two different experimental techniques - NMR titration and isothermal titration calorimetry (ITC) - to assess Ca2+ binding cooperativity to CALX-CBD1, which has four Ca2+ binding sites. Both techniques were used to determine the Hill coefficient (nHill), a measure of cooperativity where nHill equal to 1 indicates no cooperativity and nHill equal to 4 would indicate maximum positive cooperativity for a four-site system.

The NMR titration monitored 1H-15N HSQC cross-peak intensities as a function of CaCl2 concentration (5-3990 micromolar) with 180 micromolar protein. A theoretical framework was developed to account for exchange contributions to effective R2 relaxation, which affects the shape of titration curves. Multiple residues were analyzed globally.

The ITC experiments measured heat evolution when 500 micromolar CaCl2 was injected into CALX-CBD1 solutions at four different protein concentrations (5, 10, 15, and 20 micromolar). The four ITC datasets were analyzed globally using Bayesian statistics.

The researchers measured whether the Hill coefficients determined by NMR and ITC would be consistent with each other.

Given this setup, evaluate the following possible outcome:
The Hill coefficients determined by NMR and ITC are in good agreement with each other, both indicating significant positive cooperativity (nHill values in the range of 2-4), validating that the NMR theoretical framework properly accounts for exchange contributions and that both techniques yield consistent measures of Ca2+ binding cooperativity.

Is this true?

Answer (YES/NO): YES